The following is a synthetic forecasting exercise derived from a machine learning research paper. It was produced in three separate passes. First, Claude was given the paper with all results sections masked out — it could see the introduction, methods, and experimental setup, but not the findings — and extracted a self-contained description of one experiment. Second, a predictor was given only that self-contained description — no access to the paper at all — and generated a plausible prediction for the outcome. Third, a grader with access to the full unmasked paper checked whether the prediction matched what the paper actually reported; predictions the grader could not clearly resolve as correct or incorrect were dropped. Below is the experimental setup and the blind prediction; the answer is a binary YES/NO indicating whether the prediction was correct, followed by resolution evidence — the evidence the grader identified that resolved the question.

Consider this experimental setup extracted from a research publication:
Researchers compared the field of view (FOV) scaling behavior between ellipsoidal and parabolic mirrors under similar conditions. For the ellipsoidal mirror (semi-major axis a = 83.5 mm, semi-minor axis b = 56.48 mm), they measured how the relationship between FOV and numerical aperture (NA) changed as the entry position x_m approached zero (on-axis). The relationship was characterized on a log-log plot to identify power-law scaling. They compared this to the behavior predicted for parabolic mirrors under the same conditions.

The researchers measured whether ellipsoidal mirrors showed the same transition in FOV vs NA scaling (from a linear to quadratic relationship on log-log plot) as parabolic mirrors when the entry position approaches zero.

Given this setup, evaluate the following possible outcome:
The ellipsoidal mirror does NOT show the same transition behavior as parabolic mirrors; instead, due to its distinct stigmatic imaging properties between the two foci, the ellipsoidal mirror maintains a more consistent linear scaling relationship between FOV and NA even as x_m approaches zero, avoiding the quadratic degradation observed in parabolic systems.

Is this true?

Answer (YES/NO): NO